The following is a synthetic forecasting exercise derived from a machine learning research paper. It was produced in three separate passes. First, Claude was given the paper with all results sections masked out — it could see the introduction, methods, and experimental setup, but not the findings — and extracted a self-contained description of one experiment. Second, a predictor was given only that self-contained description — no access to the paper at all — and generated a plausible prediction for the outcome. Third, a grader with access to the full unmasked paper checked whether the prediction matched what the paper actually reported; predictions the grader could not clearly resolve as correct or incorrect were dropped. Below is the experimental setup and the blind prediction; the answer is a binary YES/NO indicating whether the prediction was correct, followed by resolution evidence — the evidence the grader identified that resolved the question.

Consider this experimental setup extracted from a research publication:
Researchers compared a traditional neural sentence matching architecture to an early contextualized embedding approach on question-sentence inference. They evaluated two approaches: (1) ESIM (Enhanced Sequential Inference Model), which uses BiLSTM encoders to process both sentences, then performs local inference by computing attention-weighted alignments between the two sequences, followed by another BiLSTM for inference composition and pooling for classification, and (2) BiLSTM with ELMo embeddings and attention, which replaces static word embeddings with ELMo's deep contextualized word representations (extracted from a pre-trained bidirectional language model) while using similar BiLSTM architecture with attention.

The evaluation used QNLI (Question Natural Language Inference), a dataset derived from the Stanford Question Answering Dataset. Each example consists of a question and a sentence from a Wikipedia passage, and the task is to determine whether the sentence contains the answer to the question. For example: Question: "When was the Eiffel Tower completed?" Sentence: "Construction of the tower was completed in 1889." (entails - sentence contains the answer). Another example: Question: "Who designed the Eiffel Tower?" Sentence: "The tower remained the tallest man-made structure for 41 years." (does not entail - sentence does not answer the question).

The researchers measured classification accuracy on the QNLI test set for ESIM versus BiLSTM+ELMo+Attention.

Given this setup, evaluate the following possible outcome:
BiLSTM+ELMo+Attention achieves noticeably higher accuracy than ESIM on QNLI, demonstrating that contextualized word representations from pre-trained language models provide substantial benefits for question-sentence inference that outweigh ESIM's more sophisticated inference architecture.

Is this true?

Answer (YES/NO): NO